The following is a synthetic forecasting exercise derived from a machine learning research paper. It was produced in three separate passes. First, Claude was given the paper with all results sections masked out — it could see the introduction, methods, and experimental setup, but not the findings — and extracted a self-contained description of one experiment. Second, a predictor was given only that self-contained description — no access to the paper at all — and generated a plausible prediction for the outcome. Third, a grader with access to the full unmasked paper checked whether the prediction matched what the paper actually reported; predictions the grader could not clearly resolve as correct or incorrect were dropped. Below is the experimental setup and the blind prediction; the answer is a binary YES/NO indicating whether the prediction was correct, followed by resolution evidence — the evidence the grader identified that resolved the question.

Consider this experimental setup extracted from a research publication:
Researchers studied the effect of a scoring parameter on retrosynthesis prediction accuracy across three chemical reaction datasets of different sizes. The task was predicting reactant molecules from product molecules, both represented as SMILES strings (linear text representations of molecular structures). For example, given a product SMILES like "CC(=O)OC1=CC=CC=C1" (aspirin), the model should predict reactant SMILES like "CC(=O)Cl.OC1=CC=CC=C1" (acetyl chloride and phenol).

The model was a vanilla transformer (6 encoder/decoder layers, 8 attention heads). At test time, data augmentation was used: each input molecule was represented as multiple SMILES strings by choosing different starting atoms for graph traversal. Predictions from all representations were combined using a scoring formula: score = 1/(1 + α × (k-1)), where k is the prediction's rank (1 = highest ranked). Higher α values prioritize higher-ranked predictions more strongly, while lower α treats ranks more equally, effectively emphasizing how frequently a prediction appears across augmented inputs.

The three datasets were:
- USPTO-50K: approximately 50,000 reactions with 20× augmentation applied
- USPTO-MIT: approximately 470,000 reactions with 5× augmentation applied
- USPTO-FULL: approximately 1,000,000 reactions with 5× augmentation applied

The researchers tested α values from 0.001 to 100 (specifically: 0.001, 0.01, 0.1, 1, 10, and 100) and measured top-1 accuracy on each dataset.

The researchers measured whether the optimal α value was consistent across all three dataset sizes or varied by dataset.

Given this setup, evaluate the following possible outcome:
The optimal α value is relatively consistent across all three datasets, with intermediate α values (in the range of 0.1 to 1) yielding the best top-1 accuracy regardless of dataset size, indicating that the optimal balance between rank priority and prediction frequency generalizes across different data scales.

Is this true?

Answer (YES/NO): YES